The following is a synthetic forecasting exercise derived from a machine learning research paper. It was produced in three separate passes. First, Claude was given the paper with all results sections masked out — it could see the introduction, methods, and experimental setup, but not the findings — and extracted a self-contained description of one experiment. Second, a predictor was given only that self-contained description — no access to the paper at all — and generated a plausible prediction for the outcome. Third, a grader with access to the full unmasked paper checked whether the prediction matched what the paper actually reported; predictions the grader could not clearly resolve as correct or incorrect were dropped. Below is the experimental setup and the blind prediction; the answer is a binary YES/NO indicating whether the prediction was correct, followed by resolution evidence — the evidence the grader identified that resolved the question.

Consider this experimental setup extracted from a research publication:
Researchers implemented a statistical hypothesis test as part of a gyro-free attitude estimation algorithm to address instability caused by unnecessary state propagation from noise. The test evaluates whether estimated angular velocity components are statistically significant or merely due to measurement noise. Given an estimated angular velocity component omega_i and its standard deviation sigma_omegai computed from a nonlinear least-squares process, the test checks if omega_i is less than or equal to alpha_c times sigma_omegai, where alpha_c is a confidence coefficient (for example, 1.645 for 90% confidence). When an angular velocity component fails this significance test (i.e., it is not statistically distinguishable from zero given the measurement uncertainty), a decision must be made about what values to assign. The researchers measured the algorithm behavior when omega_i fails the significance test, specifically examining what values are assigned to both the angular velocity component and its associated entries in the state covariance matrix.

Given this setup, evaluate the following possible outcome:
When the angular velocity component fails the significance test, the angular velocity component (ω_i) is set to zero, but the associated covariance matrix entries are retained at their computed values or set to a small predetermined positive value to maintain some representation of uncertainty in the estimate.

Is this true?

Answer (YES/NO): NO